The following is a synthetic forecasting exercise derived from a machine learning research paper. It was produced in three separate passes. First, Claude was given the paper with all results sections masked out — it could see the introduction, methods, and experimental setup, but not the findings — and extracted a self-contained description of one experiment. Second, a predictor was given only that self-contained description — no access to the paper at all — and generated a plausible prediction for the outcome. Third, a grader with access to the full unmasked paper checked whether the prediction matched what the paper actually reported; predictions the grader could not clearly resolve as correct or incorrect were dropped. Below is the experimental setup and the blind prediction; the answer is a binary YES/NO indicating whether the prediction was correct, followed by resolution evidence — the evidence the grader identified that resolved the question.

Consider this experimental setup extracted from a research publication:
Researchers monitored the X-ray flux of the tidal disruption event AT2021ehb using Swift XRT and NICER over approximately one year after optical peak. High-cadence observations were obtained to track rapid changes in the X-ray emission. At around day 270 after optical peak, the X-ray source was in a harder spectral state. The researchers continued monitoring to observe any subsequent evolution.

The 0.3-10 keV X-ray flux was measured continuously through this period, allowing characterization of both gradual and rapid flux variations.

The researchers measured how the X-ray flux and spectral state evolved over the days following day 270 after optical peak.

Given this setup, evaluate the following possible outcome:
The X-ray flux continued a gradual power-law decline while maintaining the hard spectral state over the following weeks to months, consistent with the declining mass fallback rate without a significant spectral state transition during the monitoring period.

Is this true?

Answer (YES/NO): NO